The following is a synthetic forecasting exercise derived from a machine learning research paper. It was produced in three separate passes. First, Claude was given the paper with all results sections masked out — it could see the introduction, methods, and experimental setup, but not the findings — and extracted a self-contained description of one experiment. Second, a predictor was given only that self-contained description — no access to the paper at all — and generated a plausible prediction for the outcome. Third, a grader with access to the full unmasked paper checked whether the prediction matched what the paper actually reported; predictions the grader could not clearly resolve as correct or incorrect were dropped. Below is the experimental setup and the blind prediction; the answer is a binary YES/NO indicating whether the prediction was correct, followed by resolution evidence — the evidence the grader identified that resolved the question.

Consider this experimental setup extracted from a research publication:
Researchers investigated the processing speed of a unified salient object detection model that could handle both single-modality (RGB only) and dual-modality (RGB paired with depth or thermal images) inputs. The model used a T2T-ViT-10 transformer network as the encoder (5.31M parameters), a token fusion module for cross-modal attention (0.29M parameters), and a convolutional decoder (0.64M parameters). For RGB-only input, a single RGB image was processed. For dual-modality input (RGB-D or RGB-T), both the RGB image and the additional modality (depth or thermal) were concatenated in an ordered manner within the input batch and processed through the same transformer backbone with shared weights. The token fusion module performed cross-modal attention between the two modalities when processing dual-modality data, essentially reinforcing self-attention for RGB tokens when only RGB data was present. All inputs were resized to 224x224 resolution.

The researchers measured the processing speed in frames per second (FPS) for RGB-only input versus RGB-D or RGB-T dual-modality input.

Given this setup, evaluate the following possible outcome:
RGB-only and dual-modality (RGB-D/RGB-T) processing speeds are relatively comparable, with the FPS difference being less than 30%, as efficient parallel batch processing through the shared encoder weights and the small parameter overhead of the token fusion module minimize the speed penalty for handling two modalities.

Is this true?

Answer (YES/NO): NO